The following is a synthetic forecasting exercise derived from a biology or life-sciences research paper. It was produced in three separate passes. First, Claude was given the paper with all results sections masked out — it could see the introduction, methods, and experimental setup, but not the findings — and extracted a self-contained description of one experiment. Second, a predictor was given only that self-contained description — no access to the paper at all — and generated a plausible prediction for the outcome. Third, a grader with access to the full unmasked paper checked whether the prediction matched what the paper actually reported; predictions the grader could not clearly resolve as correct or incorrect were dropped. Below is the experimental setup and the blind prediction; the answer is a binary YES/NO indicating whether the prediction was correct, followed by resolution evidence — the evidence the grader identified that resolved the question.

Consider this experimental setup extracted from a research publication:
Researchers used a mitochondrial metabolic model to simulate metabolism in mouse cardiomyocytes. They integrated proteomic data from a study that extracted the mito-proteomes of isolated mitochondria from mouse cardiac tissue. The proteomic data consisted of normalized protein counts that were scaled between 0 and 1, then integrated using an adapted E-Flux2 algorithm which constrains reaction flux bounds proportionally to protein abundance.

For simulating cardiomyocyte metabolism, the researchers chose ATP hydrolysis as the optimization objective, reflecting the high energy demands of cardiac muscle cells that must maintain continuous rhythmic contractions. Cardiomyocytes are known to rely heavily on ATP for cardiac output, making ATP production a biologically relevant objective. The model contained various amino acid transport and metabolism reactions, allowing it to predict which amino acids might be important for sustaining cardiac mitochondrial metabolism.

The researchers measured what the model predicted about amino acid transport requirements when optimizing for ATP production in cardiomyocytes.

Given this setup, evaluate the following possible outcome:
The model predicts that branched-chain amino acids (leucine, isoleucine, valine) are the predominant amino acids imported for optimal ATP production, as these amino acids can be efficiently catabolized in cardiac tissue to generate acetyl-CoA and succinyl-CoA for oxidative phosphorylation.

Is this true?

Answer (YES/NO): NO